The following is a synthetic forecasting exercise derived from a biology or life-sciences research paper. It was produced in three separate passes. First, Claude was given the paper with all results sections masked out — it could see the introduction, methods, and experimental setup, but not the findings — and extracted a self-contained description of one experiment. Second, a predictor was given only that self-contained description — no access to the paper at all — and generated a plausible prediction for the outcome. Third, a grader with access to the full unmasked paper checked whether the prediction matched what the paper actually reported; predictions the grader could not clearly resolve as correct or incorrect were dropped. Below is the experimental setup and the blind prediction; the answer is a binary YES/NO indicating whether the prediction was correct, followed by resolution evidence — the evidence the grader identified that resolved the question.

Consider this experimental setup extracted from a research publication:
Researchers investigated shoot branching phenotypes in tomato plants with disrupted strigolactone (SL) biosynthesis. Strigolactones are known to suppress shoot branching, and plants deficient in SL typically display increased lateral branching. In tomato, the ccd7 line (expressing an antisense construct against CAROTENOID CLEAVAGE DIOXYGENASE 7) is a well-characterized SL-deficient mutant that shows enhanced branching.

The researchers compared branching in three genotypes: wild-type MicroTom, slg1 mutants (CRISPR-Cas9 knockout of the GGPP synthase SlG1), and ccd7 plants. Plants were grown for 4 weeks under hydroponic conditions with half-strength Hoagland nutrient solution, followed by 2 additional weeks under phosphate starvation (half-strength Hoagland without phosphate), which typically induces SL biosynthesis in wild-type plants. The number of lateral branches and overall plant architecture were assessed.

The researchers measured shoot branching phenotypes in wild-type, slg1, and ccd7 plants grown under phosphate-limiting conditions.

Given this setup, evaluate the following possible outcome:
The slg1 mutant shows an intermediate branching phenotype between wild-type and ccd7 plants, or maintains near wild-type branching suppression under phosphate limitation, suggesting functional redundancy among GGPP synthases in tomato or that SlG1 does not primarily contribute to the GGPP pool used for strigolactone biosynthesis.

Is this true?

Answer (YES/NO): YES